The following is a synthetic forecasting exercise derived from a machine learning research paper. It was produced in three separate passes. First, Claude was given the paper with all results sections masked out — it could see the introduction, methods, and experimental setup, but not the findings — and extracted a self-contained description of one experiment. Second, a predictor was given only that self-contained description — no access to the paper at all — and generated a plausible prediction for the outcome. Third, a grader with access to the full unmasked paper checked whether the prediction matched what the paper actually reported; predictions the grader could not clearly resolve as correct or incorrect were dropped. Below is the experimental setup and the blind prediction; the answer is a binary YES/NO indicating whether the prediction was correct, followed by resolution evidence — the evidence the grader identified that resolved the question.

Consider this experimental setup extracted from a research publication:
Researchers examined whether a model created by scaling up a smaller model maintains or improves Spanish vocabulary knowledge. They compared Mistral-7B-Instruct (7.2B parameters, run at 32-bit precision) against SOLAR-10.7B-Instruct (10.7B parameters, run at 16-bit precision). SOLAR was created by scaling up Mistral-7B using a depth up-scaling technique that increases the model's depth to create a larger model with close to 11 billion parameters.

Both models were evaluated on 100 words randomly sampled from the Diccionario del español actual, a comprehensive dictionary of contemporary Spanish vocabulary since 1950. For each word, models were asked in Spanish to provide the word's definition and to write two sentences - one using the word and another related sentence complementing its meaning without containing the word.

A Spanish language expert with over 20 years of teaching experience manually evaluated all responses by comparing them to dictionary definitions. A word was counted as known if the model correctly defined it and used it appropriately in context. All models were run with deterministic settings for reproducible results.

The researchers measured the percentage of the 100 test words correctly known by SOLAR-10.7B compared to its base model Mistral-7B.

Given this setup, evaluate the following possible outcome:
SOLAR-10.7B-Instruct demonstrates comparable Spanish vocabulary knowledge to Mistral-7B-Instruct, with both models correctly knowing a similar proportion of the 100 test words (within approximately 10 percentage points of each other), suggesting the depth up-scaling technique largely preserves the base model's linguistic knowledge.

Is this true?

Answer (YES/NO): NO